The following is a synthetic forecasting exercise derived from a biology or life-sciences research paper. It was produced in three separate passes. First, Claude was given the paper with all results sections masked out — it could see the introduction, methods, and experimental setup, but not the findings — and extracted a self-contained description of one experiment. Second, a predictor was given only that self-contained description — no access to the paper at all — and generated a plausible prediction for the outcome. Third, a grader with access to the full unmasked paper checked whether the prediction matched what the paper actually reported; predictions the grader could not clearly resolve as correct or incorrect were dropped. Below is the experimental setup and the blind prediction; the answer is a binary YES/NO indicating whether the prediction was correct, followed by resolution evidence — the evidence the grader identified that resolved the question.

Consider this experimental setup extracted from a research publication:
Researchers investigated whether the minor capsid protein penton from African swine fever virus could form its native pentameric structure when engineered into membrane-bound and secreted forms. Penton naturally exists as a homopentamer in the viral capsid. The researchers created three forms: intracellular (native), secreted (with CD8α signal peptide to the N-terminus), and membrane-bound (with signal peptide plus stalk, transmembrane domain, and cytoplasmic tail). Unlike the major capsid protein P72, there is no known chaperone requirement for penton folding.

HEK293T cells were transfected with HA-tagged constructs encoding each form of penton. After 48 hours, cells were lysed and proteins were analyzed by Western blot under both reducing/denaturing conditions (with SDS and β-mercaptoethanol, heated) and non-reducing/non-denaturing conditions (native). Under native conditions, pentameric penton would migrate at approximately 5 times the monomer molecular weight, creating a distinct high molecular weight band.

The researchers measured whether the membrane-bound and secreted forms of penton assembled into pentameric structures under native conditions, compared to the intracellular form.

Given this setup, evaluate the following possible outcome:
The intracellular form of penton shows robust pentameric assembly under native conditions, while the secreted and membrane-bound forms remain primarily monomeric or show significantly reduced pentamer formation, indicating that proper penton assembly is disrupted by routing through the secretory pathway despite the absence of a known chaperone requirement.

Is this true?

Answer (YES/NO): NO